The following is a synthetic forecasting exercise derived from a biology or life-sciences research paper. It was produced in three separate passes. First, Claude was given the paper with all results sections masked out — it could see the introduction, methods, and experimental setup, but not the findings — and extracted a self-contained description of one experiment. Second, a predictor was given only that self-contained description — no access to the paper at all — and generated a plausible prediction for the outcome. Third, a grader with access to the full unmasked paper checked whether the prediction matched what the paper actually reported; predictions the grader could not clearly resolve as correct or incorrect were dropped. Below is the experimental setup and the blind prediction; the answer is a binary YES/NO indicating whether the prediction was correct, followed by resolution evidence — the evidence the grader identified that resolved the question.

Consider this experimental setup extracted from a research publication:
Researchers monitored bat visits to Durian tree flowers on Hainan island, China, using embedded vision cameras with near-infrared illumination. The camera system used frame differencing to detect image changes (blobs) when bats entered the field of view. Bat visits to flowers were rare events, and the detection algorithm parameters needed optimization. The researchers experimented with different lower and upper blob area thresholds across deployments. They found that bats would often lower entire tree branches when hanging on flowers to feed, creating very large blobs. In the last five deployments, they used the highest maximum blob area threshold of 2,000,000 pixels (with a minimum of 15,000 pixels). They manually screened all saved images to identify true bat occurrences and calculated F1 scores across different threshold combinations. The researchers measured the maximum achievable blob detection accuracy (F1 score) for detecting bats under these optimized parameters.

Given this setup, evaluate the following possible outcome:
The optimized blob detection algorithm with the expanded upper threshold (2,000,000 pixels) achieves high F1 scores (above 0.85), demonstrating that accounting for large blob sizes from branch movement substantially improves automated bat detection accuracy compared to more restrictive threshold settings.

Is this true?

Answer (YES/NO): NO